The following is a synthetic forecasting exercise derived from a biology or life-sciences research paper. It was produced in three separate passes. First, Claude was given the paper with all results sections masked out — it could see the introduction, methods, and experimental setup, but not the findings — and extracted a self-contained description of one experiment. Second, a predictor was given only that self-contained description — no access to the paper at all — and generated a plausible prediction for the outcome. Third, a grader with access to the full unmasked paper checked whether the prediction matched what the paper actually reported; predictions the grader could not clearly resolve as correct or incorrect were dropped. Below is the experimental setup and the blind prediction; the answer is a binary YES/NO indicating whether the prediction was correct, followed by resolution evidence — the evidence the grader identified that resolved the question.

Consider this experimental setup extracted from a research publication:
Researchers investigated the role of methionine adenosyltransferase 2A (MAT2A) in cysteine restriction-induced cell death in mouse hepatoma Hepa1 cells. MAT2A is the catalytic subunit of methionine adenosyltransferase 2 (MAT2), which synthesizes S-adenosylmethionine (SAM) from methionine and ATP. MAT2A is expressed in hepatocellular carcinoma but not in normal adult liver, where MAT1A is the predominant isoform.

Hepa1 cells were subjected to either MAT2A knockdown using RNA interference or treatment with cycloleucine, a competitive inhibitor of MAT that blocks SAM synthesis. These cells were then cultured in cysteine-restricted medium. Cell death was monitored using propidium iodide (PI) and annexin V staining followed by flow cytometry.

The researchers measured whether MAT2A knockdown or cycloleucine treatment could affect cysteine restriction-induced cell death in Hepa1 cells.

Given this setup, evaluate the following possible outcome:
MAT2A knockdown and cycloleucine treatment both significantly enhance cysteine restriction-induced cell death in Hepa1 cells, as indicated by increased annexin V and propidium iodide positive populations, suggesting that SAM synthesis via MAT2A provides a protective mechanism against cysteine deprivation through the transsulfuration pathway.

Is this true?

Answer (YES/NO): NO